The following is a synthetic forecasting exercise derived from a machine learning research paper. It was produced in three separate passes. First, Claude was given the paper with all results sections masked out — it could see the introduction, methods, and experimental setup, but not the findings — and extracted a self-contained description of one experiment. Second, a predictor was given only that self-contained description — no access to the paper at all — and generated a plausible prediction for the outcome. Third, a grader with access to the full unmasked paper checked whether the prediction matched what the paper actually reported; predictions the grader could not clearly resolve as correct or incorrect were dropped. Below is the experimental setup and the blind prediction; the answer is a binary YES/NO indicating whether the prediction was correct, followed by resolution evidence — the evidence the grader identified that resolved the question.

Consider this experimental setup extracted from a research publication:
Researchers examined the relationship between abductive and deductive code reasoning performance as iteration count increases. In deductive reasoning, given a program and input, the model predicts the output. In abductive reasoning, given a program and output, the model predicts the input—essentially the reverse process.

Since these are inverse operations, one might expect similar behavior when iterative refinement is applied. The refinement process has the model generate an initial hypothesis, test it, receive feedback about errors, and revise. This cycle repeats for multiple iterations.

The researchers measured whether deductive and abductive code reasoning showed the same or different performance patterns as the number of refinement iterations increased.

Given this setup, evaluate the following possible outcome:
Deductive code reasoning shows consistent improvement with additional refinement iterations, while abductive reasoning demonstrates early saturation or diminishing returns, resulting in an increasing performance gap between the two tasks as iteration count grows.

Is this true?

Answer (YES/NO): NO